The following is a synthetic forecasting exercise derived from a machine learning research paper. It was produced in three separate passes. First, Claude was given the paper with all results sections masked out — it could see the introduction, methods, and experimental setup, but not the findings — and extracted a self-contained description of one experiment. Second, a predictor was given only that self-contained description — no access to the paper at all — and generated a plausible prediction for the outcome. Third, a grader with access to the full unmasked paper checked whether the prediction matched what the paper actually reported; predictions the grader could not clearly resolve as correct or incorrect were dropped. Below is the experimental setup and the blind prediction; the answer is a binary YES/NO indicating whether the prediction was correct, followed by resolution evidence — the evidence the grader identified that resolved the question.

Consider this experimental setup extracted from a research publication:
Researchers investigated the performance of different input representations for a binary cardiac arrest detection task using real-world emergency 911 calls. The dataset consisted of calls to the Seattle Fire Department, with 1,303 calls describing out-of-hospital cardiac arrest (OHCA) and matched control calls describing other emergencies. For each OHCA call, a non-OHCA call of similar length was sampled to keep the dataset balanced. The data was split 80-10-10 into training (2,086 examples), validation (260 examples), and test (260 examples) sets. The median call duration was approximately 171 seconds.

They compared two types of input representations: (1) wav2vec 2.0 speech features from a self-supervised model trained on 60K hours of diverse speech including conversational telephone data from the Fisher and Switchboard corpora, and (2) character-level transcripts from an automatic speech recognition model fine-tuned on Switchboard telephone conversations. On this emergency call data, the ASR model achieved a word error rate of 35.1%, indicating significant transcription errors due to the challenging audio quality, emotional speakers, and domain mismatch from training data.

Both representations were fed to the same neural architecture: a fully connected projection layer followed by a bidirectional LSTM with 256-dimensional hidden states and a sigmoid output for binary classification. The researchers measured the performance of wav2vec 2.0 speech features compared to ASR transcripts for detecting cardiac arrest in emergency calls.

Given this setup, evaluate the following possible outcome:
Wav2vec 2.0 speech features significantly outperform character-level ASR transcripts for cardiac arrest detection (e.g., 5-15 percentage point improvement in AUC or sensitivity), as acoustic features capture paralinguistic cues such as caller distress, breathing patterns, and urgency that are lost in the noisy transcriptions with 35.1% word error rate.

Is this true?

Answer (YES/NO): NO